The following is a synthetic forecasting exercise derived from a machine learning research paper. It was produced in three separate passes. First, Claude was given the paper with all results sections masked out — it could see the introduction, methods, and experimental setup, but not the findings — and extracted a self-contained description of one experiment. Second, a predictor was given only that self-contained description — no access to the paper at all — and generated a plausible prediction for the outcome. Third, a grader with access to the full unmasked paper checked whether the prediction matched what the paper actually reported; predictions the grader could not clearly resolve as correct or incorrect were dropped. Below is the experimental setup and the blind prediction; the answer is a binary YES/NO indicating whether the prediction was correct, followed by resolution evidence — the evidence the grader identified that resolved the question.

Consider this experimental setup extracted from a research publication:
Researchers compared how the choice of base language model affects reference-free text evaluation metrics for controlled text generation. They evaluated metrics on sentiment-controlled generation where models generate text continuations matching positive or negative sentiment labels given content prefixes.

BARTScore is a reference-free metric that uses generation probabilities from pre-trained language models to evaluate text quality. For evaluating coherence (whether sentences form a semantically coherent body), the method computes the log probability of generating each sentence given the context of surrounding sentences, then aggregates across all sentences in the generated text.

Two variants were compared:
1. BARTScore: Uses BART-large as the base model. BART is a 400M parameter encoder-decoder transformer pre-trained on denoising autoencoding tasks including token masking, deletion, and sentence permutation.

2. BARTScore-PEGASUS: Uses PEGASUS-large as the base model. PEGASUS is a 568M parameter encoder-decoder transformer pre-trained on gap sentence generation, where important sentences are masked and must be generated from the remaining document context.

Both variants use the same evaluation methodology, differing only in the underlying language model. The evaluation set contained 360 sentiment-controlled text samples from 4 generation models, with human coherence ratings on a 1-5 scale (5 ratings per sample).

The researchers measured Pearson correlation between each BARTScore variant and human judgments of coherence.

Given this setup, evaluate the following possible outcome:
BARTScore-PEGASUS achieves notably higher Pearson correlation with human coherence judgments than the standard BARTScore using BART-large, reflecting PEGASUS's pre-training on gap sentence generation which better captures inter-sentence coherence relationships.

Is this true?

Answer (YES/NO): NO